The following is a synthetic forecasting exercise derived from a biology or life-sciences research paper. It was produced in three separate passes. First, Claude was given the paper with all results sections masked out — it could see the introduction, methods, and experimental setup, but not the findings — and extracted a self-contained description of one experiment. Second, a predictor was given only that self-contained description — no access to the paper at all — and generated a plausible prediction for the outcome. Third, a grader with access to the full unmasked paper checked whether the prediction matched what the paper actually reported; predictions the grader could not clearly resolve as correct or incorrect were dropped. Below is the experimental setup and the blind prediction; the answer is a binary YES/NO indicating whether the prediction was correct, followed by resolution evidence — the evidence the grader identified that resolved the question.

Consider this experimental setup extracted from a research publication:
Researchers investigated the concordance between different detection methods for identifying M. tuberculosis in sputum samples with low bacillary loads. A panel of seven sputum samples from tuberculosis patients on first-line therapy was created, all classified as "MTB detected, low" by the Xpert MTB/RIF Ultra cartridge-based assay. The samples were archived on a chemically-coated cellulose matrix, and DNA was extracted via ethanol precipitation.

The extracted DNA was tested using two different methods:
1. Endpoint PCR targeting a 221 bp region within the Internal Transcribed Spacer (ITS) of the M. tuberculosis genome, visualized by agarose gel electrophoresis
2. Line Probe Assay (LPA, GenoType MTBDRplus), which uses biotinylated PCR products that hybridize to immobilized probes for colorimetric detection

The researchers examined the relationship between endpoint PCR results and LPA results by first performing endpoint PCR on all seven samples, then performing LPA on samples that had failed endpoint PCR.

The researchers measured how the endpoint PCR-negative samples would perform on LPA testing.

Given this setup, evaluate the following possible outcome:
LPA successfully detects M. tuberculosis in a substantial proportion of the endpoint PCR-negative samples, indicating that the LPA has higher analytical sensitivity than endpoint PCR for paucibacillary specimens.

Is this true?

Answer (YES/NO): NO